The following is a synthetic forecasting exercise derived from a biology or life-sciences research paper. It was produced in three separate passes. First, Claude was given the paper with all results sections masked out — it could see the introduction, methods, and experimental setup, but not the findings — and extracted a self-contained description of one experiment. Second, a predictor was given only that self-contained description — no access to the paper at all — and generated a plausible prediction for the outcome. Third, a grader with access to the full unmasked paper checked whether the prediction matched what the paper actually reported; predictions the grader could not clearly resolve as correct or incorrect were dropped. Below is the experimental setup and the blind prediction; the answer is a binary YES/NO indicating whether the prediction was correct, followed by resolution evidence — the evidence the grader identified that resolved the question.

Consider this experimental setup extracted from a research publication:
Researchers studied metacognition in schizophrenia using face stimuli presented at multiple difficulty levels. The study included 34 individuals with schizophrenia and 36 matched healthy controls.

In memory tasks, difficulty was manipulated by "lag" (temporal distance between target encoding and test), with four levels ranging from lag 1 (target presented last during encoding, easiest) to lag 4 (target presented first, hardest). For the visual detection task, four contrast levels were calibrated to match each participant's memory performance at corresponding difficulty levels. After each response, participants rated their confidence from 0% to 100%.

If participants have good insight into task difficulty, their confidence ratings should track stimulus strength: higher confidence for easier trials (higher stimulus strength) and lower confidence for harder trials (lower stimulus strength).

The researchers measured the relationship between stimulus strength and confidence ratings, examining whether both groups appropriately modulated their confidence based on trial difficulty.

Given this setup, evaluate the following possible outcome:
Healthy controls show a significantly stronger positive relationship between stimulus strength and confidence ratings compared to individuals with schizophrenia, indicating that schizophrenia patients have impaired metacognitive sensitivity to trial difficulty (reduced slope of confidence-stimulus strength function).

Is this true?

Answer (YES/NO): NO